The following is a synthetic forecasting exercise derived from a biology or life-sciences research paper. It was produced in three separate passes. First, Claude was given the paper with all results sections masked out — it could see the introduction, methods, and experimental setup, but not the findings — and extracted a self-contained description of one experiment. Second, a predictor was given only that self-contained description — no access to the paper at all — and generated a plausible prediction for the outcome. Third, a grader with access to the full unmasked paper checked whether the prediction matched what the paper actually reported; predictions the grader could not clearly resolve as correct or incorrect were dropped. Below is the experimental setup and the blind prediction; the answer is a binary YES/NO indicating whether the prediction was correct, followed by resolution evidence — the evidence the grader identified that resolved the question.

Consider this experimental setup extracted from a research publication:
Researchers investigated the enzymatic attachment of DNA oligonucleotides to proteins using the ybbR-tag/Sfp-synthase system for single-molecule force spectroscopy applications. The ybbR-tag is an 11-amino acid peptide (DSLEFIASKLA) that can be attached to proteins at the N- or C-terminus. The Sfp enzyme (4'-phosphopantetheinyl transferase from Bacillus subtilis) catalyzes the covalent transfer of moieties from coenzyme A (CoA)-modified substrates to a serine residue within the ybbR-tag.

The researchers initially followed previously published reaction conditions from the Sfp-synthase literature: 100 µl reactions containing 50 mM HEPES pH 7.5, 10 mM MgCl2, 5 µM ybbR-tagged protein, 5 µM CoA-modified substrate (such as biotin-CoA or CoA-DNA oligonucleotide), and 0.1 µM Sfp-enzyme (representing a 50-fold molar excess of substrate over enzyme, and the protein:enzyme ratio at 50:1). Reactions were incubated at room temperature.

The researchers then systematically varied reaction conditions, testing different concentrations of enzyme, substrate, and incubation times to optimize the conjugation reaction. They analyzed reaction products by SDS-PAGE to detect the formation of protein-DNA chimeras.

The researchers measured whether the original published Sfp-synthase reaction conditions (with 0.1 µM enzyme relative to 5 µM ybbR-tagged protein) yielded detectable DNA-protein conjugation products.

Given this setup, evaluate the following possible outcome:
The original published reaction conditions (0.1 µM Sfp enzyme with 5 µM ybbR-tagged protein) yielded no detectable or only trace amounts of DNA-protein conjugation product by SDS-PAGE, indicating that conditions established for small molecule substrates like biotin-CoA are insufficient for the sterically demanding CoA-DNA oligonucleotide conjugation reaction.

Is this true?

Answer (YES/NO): NO